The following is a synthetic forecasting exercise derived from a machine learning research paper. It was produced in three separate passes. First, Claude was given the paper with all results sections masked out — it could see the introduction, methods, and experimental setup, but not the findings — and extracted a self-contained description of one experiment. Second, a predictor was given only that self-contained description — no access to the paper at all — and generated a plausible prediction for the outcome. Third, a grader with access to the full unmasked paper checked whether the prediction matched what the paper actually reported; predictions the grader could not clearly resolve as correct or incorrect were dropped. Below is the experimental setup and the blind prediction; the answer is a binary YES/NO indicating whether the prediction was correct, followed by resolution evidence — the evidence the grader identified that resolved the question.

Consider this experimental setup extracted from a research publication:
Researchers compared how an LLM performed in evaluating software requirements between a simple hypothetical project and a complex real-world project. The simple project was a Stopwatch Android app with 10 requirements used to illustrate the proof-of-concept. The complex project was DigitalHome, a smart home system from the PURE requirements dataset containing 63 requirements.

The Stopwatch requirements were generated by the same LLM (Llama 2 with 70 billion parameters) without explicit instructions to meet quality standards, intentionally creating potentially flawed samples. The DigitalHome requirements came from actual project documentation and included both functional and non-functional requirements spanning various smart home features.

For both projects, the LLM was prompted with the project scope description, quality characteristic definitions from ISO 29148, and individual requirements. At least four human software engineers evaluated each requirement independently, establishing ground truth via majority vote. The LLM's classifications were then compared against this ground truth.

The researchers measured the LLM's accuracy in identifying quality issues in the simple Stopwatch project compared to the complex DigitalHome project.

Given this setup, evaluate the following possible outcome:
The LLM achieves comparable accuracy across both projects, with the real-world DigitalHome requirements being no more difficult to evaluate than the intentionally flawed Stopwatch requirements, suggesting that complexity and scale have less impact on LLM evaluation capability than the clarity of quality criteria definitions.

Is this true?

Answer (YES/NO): NO